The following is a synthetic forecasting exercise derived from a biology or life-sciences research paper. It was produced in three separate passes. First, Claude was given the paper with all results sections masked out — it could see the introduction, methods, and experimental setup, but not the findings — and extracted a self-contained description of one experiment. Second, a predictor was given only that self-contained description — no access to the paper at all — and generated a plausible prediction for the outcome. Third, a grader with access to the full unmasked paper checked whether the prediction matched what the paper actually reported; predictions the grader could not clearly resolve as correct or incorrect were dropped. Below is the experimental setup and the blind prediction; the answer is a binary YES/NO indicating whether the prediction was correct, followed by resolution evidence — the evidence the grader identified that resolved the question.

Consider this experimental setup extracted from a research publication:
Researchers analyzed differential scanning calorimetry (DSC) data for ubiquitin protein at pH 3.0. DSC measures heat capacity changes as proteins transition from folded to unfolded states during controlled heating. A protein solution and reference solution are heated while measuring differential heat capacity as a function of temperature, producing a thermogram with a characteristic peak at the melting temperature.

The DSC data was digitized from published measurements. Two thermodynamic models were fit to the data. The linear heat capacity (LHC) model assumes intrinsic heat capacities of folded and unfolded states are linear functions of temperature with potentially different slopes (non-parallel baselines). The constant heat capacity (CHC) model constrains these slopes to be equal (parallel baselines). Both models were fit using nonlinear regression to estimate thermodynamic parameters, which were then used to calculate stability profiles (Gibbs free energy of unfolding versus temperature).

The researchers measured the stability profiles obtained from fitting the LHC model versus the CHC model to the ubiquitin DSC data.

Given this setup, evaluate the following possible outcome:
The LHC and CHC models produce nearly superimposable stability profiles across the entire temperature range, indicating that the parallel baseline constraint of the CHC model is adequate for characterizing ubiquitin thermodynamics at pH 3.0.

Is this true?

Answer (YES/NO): NO